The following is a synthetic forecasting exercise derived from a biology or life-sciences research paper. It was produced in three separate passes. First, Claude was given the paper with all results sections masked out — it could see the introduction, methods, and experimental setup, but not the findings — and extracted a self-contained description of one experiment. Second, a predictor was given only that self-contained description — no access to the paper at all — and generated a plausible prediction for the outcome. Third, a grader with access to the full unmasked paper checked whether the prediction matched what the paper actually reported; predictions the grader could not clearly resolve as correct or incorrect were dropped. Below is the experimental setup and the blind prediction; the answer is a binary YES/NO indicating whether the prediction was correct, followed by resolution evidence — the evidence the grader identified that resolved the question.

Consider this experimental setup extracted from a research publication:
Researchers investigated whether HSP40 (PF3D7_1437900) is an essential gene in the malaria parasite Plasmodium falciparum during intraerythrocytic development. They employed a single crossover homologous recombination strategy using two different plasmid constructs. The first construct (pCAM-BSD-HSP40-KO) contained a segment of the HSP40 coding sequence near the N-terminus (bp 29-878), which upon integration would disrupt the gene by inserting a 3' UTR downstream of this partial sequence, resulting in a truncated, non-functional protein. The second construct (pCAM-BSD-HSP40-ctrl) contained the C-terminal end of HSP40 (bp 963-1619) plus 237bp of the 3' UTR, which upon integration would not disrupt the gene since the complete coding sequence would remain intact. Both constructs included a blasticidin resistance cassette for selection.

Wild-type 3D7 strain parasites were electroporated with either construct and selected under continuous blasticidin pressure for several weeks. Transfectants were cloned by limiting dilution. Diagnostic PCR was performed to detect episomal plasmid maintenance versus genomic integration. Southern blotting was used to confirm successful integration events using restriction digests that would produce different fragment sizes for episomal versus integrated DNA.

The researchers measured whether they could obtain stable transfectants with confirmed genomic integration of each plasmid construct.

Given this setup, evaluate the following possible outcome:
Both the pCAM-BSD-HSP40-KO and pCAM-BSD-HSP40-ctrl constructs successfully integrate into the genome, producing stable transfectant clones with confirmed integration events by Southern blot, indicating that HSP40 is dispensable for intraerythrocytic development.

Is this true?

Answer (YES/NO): NO